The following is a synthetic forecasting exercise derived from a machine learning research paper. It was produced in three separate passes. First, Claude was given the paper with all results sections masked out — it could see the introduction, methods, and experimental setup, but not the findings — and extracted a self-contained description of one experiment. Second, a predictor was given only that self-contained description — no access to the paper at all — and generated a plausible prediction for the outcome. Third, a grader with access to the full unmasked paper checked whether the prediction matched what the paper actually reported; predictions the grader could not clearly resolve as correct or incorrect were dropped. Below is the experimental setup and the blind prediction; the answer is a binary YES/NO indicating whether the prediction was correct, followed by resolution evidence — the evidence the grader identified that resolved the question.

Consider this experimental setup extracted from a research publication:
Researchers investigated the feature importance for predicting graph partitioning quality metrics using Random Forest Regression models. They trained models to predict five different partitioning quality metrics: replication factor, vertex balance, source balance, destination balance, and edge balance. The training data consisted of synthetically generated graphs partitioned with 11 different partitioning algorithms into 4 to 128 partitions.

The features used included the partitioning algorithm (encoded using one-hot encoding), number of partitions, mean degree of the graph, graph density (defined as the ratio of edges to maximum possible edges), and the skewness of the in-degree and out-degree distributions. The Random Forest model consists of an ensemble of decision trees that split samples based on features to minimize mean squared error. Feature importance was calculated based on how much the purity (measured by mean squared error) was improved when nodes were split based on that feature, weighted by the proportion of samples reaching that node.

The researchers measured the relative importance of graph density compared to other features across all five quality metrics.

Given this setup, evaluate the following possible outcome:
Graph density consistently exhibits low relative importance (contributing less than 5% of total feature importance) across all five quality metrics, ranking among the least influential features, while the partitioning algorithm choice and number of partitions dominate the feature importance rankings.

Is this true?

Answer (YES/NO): YES